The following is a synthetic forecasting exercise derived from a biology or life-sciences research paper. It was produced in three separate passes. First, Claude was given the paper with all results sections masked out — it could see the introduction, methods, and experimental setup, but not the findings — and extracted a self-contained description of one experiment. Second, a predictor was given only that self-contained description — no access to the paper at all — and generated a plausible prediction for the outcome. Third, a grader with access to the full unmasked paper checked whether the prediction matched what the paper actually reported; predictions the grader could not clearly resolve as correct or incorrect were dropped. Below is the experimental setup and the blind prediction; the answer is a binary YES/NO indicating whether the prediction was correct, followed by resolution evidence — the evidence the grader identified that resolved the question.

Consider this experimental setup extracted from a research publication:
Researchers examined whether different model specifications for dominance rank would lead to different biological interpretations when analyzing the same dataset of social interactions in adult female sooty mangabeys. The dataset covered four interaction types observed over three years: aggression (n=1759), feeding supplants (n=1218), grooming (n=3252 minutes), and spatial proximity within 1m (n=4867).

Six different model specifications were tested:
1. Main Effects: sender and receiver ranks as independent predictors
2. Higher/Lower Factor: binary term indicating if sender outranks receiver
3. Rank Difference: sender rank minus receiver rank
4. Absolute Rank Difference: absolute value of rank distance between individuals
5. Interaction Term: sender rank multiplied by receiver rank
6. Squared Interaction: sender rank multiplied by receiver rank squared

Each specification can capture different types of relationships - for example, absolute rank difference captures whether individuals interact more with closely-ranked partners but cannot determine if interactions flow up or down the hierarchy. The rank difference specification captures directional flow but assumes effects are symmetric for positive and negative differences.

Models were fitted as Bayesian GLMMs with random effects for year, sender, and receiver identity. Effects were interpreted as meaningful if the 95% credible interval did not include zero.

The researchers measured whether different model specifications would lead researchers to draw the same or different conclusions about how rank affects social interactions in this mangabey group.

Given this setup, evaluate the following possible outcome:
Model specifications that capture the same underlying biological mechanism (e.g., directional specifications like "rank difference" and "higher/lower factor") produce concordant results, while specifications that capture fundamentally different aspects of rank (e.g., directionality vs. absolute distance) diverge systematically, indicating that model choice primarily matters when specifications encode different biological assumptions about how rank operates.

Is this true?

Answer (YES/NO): NO